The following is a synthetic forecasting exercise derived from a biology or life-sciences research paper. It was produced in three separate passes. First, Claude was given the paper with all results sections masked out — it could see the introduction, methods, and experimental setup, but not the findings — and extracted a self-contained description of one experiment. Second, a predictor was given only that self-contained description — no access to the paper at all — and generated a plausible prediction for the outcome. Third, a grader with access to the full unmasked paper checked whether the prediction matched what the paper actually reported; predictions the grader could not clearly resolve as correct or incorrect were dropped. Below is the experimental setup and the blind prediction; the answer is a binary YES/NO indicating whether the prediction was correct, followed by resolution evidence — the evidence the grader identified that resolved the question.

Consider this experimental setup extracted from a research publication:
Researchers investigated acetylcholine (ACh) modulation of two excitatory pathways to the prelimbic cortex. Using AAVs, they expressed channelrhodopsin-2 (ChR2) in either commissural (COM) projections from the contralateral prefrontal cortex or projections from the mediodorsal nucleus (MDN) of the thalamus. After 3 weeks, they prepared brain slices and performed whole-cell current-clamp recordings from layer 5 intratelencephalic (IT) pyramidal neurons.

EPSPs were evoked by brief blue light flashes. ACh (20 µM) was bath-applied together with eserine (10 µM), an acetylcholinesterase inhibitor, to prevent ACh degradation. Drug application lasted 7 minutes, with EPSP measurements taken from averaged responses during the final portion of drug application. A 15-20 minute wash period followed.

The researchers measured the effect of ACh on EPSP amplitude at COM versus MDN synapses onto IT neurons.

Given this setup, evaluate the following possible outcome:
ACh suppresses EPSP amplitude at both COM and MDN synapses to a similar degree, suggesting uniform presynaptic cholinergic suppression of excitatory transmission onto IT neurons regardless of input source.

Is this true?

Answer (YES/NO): NO